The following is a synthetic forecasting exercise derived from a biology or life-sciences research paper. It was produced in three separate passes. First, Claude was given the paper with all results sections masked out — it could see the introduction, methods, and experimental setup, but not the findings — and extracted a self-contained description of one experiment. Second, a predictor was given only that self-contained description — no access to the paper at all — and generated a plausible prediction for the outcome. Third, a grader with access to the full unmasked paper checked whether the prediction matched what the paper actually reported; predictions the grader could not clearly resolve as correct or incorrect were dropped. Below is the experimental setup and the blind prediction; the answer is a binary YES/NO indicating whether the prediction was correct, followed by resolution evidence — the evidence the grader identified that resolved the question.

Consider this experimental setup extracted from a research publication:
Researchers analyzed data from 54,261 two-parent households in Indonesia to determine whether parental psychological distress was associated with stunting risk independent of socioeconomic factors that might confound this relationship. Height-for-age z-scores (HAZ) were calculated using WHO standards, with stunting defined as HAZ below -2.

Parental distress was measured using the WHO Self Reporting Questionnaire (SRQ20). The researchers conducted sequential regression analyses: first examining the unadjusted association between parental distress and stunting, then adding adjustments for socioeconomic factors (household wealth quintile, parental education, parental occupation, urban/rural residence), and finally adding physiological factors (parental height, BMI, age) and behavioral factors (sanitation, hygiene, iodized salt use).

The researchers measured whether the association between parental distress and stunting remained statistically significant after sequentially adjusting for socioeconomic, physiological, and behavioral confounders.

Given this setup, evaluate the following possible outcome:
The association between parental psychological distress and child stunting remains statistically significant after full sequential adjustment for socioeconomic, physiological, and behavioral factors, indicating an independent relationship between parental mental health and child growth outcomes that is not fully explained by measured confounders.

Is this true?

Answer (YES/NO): YES